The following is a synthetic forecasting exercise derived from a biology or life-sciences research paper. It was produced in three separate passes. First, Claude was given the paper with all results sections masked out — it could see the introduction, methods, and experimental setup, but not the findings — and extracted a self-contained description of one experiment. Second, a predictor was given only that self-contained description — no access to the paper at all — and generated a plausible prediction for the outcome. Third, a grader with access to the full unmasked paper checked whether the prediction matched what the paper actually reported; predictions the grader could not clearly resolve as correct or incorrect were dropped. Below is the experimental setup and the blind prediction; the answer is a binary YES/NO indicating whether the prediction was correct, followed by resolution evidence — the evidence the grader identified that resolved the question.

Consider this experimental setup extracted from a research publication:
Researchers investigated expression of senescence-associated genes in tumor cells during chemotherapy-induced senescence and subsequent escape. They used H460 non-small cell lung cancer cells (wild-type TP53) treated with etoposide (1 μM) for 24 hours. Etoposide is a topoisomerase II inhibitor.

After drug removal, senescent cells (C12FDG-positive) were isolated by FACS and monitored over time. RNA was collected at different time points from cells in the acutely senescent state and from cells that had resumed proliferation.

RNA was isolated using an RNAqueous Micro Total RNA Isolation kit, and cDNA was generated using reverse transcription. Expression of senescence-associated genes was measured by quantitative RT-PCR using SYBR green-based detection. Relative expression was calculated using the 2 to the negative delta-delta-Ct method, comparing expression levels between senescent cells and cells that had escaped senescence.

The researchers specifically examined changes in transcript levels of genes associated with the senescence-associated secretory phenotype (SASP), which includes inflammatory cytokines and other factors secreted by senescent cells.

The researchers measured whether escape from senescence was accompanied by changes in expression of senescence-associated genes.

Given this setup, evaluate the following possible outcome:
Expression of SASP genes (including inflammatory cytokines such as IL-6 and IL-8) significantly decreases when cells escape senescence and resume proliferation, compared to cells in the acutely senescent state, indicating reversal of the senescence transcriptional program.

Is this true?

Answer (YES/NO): YES